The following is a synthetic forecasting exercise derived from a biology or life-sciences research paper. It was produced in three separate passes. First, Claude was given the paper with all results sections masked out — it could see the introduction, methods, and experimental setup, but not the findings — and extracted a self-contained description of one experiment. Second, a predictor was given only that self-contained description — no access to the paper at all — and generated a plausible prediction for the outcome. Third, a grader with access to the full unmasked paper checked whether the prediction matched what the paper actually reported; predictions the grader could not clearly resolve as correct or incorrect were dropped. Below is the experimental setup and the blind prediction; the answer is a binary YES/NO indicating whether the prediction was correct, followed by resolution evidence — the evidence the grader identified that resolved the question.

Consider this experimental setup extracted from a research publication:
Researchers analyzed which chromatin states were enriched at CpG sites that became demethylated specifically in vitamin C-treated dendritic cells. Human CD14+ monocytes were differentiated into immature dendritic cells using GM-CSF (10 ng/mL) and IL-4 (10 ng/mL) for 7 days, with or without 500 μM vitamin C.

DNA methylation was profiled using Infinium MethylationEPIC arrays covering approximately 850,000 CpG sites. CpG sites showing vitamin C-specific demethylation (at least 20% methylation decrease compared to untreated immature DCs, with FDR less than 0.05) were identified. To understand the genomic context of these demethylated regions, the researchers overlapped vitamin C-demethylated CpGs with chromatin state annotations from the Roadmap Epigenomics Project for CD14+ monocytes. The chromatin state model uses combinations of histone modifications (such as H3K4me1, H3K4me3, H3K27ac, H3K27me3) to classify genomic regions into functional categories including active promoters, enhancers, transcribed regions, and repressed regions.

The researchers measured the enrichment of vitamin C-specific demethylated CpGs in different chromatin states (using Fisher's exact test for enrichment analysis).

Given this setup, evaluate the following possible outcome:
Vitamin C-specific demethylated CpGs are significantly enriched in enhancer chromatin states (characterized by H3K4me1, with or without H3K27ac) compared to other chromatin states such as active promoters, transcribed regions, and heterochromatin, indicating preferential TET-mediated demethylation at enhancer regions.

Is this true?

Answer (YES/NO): YES